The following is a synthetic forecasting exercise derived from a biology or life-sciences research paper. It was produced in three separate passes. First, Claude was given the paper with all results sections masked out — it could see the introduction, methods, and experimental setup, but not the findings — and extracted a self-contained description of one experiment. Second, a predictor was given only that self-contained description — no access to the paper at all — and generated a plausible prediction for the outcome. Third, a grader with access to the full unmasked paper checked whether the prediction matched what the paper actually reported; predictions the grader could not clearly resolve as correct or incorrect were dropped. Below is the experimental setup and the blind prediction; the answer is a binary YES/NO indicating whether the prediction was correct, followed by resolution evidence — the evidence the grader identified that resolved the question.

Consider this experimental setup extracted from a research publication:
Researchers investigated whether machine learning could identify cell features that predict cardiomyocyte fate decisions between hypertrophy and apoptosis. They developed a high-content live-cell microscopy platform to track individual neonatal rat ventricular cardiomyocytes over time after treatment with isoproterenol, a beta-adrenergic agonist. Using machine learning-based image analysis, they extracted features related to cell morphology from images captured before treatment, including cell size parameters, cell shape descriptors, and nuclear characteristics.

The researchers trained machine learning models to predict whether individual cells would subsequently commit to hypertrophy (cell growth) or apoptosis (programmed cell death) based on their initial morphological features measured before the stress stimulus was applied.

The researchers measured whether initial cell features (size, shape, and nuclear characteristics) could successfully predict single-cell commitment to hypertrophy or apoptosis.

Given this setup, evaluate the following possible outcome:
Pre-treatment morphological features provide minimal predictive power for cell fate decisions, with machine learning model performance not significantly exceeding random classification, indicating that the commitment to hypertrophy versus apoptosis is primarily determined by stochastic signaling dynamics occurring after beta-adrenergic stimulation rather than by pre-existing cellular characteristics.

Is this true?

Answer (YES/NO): NO